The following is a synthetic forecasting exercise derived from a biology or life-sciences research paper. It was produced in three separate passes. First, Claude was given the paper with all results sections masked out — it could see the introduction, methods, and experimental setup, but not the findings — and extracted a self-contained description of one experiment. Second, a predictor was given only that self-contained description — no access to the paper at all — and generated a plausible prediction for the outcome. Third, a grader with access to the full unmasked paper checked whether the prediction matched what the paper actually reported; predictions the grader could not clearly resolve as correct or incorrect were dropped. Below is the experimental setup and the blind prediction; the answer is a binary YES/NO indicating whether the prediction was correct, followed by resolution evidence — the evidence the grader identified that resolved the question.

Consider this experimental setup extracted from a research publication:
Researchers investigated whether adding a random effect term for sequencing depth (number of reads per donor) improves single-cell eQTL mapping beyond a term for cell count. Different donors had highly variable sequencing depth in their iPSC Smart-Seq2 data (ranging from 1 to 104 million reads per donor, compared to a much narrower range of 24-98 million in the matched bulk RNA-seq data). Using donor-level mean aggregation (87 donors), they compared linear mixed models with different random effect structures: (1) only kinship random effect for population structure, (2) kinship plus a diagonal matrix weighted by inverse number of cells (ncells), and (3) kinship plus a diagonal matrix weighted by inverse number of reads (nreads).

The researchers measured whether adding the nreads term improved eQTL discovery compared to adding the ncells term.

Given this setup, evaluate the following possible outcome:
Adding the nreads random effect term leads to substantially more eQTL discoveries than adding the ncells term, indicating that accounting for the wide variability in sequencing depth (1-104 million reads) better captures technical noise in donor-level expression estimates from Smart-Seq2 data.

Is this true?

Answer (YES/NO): NO